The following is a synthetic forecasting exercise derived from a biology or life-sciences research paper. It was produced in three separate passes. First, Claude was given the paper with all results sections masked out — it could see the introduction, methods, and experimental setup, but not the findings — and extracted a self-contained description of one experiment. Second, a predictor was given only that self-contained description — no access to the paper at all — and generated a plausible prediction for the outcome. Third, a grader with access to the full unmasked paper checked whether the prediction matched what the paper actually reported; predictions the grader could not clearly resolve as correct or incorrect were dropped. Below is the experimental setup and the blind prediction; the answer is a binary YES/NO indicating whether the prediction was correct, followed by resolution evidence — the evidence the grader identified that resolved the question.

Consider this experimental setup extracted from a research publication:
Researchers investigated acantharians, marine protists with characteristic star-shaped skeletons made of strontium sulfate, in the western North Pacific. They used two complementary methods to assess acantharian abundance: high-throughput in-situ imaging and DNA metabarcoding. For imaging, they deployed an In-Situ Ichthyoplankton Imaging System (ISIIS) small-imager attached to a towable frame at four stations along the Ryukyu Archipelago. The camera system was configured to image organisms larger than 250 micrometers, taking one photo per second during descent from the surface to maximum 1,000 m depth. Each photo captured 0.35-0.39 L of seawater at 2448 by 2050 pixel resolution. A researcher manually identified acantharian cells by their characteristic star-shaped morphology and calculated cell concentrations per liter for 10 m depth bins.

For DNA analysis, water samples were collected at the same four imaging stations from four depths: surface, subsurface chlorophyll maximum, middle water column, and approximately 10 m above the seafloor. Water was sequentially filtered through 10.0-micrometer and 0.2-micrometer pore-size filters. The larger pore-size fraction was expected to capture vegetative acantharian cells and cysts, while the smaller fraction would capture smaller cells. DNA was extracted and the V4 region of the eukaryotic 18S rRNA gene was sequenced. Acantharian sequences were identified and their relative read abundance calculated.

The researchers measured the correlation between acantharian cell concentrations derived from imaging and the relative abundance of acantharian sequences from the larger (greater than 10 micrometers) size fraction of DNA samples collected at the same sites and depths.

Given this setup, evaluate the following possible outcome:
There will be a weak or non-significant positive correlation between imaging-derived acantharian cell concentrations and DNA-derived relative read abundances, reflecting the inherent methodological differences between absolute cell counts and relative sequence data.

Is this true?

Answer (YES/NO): NO